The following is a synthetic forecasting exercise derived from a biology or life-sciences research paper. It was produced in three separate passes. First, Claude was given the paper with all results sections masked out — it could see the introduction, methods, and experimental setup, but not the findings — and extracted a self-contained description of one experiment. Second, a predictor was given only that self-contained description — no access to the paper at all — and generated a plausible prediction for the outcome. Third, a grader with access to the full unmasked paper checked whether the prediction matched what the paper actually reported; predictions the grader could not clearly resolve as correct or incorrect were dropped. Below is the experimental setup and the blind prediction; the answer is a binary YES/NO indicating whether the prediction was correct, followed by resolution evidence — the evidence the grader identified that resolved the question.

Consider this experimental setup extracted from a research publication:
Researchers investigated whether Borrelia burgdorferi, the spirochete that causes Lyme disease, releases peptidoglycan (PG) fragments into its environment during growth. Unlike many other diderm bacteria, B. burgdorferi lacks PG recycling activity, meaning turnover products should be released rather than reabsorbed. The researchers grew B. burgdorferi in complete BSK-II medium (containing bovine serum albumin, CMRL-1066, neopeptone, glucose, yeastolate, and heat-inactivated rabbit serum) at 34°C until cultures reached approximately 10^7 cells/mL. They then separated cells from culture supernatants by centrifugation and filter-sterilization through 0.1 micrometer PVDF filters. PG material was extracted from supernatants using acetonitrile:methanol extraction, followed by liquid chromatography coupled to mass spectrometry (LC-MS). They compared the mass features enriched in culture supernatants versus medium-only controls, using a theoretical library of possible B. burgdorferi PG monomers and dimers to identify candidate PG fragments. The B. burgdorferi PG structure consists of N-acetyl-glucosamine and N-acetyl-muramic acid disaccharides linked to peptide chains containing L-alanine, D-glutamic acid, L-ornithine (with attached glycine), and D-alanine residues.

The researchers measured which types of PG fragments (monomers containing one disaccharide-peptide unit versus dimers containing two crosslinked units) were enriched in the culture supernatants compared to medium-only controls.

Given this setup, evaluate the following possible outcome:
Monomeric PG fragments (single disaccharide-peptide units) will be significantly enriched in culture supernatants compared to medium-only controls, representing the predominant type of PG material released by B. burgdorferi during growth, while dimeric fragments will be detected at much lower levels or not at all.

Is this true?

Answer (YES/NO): YES